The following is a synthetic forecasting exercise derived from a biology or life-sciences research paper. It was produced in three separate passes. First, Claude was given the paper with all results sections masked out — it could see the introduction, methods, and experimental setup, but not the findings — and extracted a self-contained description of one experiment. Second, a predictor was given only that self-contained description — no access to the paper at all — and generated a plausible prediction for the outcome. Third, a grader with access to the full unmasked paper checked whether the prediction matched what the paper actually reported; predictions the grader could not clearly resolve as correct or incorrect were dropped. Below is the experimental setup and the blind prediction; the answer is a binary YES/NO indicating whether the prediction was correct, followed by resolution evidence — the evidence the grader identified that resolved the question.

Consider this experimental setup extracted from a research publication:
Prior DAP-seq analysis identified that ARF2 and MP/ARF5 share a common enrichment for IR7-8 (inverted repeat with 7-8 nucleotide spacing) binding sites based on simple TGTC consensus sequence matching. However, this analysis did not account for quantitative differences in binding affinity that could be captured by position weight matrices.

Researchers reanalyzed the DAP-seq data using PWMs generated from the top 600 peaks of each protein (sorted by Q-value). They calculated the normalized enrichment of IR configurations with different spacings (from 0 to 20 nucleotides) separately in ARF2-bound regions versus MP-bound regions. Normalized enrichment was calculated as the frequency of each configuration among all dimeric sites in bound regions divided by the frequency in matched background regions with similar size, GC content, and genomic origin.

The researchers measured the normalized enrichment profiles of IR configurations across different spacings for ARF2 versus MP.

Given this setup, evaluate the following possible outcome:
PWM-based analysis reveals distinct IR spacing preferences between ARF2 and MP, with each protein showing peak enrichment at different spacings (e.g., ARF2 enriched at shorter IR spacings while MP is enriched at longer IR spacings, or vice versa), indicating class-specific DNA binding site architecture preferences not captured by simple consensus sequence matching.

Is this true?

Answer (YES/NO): NO